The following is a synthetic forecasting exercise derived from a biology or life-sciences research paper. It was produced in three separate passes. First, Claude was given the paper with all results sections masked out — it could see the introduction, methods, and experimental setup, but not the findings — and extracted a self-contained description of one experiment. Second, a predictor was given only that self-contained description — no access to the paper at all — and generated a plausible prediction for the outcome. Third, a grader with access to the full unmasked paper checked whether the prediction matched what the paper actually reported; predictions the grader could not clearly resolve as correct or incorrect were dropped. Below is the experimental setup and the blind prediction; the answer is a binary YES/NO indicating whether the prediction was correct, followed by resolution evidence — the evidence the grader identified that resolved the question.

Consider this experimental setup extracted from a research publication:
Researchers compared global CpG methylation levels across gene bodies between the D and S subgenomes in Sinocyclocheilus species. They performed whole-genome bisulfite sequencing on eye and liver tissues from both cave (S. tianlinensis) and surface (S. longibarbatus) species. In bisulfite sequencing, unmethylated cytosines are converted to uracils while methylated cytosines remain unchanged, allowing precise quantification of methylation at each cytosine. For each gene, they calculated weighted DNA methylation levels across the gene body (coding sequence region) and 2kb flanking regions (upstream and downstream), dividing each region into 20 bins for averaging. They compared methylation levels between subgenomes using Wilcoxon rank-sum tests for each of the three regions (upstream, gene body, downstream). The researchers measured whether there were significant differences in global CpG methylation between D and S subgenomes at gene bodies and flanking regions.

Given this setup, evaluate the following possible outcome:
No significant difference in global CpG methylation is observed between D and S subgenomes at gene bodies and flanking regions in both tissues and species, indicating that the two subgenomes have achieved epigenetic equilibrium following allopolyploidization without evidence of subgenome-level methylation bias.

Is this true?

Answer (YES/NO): YES